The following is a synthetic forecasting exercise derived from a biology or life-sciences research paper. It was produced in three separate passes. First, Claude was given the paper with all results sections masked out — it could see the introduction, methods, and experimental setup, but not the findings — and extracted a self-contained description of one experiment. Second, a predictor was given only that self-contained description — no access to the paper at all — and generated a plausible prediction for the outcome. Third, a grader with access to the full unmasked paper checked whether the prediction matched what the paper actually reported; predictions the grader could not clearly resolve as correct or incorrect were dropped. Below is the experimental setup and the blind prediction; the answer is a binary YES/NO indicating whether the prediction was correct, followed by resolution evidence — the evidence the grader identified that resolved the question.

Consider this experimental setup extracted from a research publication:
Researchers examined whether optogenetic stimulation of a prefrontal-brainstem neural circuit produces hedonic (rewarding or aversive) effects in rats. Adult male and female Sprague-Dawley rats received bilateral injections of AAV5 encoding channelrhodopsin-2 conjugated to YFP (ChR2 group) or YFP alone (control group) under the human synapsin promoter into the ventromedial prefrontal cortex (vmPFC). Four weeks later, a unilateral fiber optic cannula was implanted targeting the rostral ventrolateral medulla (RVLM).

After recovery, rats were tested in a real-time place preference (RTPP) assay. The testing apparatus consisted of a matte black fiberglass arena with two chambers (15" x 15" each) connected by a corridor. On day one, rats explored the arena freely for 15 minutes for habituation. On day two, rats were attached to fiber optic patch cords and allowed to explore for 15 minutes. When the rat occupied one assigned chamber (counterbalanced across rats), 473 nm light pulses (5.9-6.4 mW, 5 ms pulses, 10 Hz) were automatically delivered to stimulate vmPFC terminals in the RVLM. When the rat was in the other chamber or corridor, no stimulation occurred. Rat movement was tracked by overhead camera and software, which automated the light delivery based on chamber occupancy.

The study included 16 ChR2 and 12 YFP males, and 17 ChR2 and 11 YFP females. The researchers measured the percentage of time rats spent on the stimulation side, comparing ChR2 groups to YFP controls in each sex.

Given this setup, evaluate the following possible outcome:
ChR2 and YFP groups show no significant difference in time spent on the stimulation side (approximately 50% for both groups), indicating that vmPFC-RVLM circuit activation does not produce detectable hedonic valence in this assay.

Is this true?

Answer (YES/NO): YES